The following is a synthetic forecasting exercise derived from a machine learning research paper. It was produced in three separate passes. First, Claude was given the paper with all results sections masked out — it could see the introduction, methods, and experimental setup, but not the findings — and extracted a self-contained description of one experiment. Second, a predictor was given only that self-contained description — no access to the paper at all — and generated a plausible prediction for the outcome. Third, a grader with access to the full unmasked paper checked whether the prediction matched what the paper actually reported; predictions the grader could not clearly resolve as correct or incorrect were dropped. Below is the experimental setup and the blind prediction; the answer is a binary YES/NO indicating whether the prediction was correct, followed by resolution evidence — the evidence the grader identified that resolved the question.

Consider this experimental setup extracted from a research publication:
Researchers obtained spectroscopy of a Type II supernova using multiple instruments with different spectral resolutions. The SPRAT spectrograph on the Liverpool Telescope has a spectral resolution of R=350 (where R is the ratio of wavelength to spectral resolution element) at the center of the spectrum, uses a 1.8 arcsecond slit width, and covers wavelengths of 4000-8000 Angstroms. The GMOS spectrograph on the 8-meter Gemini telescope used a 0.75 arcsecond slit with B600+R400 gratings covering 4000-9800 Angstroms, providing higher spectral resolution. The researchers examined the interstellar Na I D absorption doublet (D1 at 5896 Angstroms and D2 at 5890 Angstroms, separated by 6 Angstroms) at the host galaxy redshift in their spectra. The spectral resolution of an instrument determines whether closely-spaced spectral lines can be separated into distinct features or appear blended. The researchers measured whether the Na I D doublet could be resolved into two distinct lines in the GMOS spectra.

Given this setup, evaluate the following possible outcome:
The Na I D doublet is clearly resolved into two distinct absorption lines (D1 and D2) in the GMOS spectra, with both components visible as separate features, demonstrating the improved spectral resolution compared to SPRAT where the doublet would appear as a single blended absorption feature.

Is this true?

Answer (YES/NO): YES